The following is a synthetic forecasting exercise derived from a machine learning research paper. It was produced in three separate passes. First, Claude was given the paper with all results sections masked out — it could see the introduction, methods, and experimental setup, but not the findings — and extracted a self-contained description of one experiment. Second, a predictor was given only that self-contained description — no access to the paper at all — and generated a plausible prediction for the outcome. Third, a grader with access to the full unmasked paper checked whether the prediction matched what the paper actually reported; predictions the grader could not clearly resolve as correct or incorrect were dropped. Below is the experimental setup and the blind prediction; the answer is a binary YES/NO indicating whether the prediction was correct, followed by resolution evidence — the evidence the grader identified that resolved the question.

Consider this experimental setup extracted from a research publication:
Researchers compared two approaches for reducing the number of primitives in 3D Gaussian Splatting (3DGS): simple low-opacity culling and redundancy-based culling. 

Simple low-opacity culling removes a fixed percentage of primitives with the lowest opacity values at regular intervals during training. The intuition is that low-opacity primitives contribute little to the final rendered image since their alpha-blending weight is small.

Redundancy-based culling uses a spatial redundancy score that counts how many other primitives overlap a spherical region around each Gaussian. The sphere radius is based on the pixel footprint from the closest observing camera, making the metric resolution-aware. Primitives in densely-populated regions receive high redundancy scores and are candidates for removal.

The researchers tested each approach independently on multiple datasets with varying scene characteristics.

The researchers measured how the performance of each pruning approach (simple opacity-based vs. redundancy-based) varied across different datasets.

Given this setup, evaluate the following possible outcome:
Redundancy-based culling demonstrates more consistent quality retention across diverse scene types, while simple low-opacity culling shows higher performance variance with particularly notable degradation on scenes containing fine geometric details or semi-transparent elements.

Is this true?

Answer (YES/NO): NO